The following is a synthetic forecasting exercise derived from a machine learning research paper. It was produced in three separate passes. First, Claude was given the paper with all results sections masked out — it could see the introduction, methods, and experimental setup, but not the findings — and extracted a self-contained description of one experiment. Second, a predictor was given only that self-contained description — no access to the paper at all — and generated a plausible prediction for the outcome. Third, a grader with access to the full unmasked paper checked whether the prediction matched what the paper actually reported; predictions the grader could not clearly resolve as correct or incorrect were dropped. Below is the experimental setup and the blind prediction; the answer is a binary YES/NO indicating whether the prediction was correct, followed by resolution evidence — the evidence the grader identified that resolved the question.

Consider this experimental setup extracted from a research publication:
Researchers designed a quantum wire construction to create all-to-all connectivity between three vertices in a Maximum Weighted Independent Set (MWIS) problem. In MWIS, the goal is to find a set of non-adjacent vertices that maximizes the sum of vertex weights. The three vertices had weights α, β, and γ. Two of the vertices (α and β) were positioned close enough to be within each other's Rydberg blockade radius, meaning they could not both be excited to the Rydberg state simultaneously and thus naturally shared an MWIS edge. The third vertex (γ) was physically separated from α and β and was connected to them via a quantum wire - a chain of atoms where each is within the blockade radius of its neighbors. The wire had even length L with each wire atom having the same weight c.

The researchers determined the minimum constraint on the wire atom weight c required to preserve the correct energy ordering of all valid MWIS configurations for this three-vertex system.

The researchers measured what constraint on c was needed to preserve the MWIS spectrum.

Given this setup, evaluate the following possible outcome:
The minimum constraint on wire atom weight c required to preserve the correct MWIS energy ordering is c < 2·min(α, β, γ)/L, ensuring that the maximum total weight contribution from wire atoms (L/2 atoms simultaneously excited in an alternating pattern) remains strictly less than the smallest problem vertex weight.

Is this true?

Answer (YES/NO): NO